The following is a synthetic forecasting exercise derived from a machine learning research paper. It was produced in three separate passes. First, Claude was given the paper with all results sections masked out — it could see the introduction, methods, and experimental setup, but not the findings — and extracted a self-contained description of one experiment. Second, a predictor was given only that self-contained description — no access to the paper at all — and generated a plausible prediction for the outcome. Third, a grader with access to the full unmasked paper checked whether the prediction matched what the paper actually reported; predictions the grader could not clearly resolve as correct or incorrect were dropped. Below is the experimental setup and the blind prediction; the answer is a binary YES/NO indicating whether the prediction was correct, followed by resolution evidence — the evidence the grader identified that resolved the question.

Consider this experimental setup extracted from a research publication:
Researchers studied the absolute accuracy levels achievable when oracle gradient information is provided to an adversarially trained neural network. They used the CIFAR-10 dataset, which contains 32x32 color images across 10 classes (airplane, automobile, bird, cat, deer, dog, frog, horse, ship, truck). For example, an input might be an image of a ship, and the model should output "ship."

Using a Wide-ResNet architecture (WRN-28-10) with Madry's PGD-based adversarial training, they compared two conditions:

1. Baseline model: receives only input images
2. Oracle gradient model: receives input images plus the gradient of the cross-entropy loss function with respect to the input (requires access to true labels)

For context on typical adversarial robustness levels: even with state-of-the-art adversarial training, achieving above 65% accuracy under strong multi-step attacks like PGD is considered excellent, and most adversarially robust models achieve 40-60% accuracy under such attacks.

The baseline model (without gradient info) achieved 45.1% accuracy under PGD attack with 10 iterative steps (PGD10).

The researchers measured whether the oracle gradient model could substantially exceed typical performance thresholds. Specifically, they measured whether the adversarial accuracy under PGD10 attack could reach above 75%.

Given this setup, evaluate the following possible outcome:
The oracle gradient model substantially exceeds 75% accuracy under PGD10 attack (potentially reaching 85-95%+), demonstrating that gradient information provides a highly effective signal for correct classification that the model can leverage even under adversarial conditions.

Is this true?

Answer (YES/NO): YES